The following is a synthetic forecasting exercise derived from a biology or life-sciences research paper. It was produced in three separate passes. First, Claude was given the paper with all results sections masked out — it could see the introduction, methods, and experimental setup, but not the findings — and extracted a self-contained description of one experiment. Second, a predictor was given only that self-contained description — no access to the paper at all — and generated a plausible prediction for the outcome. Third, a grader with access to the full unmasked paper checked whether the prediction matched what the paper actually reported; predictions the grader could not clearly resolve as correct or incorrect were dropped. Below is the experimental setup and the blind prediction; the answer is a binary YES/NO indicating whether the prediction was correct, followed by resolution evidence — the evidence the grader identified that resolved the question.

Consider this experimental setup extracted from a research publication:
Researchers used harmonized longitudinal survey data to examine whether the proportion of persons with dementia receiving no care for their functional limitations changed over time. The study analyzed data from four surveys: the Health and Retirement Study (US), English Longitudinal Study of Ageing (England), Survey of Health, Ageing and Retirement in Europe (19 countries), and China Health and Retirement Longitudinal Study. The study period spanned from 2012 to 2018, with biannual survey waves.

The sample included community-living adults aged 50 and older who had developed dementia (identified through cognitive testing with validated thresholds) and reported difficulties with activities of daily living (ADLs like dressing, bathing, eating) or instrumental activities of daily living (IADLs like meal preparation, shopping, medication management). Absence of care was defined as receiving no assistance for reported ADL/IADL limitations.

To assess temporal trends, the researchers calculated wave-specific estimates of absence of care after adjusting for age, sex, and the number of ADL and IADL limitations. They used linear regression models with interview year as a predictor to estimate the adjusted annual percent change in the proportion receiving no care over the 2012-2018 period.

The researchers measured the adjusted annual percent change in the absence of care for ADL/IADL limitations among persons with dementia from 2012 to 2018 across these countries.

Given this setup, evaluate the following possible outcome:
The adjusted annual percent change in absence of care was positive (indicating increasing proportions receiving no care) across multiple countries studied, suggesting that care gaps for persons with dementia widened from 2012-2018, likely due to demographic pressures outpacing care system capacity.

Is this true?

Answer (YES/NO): NO